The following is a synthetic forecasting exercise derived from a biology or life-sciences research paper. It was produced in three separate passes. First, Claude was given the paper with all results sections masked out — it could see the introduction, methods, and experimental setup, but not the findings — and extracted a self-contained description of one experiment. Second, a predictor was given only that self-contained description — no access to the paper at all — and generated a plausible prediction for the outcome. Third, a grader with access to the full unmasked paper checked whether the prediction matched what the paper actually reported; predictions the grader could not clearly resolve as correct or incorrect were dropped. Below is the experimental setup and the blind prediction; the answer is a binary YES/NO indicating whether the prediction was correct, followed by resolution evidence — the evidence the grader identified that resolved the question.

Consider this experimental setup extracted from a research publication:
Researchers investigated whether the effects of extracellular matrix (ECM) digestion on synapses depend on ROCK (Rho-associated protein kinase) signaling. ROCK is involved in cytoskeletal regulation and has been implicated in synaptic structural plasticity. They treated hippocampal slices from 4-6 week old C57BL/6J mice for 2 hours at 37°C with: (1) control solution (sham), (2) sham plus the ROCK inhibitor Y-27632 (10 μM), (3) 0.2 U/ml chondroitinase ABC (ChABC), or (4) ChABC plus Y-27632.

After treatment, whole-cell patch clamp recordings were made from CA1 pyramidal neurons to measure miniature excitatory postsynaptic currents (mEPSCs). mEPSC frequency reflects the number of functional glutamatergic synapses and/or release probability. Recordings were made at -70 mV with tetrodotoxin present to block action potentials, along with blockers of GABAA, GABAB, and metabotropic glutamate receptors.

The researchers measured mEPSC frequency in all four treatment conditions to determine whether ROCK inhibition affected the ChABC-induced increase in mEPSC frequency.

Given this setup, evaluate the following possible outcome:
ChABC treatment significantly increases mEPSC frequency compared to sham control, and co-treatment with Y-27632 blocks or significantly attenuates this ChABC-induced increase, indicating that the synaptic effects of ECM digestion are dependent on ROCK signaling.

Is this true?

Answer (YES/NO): NO